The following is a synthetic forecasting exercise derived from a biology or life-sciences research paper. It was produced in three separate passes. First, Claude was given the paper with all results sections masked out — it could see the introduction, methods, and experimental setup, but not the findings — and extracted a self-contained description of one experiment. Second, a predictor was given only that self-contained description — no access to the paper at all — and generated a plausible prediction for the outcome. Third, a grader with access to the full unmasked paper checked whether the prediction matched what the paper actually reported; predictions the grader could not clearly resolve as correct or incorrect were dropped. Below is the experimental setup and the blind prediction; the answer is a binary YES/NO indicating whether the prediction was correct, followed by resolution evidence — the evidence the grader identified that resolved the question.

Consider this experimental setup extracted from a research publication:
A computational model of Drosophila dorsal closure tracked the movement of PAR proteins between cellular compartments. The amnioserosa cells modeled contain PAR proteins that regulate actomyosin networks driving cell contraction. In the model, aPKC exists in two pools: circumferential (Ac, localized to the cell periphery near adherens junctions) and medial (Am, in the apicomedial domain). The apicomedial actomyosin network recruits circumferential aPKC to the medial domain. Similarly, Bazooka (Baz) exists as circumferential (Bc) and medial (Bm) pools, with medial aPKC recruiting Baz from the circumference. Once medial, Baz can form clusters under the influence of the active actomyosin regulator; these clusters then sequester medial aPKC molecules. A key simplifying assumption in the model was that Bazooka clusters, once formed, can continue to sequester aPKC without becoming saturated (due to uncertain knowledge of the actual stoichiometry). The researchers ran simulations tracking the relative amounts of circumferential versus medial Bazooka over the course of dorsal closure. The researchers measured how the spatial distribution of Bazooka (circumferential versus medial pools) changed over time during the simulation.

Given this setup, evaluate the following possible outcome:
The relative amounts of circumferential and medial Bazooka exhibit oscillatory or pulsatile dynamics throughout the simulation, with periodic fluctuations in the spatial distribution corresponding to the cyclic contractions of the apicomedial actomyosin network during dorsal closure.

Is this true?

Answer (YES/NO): NO